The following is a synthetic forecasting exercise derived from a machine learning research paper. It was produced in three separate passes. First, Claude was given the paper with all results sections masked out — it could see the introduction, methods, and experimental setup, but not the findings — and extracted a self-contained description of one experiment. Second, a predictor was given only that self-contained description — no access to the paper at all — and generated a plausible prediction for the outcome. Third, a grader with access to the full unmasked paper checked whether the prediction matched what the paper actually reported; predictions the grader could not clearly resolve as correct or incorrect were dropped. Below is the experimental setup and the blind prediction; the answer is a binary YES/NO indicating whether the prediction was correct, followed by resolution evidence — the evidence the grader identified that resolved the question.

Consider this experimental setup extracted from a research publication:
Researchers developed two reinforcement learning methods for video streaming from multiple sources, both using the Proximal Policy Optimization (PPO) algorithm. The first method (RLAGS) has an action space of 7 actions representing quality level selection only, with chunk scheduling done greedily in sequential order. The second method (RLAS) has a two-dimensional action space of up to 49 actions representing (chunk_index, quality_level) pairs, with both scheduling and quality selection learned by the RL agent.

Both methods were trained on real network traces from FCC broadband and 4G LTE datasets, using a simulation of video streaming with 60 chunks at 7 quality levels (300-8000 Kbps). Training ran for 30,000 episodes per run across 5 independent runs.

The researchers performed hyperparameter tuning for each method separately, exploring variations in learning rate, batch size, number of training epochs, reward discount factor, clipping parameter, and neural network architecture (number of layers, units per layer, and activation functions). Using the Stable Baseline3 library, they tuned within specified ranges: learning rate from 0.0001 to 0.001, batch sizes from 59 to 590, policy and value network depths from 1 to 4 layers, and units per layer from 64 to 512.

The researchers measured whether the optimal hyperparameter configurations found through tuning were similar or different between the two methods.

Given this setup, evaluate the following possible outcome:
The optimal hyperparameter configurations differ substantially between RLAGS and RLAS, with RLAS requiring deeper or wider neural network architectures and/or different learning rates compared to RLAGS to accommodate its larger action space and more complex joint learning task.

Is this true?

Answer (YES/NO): YES